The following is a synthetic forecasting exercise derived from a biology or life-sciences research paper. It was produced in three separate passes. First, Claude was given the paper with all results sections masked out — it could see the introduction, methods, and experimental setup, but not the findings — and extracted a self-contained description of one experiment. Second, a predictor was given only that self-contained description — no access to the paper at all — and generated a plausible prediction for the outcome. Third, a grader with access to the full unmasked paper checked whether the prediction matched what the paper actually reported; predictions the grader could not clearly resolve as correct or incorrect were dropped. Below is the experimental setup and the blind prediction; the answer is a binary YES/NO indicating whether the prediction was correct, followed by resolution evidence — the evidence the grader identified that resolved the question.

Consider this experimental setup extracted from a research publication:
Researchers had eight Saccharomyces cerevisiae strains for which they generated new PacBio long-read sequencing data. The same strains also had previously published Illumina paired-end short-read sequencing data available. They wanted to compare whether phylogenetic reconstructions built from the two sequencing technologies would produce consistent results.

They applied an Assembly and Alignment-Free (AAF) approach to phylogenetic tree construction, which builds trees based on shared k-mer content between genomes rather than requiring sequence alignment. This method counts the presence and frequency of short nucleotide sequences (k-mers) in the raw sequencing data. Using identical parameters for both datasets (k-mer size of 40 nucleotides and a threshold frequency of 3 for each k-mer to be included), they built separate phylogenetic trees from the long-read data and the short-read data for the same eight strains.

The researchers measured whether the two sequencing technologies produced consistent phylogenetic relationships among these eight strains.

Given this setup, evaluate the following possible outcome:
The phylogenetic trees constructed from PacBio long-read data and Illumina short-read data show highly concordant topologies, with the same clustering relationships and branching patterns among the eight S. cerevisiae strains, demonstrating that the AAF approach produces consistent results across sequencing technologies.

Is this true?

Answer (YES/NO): YES